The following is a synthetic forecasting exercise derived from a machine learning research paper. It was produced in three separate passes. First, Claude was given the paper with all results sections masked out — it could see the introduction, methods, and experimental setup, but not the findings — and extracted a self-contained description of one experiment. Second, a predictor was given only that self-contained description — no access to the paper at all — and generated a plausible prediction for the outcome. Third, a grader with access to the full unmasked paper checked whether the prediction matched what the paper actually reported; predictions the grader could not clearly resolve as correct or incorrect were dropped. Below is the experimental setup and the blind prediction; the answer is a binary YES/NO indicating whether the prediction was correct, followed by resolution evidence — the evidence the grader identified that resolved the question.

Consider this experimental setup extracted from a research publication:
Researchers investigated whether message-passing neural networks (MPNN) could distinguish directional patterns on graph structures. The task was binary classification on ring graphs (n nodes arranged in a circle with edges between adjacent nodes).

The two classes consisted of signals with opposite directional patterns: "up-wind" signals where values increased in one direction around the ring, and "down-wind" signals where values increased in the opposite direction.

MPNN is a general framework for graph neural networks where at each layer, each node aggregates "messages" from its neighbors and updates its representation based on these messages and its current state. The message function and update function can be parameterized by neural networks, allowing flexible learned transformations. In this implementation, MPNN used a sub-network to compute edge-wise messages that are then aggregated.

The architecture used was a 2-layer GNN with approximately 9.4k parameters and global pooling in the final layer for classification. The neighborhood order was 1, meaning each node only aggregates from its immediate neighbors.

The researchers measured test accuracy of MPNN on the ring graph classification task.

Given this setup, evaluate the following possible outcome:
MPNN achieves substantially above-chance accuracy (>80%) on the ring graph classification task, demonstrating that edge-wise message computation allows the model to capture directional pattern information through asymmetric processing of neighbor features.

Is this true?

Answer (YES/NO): NO